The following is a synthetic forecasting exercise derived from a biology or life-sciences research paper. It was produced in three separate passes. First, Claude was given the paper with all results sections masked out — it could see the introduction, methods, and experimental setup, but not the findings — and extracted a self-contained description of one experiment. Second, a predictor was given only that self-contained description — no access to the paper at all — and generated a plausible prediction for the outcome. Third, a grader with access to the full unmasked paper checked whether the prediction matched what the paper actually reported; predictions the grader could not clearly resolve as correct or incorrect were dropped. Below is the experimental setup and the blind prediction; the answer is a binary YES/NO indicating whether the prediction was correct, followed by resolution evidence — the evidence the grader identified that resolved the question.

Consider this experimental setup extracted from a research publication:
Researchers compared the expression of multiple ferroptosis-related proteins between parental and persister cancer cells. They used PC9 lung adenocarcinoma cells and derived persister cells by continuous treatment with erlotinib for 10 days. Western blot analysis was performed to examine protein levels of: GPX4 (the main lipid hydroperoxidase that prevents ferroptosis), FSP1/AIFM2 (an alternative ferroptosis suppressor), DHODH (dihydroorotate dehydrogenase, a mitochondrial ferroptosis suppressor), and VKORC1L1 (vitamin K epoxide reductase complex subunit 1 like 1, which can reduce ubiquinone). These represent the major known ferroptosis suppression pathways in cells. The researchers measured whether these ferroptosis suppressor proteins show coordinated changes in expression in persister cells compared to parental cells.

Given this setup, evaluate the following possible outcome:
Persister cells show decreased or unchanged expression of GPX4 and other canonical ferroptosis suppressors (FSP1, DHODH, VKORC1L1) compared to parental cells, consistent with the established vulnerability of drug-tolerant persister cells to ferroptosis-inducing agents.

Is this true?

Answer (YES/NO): NO